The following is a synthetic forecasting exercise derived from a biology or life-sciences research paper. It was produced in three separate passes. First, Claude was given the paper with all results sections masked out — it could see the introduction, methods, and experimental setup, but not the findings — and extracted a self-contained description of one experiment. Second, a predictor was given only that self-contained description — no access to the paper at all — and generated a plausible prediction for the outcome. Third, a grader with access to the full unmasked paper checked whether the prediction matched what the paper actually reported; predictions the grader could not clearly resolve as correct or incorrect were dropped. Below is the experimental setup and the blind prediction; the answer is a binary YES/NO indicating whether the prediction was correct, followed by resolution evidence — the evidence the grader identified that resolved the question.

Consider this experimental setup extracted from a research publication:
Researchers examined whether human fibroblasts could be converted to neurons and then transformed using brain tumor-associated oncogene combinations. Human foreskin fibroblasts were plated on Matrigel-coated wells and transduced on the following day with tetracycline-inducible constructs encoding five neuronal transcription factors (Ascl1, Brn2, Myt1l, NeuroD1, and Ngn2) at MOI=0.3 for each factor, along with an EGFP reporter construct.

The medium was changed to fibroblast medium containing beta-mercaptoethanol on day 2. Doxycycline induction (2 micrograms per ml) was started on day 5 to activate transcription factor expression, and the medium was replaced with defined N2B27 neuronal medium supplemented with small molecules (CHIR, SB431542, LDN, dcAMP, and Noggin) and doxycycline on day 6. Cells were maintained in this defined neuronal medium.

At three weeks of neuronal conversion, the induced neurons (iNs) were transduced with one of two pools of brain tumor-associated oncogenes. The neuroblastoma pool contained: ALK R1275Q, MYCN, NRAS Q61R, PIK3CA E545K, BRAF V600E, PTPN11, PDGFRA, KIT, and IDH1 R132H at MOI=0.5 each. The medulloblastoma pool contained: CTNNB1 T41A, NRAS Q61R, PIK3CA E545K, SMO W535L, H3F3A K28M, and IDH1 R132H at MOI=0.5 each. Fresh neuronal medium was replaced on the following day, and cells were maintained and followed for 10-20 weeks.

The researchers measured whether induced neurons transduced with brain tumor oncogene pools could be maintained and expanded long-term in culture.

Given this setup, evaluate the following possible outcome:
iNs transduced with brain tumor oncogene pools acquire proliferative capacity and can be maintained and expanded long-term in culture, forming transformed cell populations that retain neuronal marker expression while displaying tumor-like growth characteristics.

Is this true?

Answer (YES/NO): NO